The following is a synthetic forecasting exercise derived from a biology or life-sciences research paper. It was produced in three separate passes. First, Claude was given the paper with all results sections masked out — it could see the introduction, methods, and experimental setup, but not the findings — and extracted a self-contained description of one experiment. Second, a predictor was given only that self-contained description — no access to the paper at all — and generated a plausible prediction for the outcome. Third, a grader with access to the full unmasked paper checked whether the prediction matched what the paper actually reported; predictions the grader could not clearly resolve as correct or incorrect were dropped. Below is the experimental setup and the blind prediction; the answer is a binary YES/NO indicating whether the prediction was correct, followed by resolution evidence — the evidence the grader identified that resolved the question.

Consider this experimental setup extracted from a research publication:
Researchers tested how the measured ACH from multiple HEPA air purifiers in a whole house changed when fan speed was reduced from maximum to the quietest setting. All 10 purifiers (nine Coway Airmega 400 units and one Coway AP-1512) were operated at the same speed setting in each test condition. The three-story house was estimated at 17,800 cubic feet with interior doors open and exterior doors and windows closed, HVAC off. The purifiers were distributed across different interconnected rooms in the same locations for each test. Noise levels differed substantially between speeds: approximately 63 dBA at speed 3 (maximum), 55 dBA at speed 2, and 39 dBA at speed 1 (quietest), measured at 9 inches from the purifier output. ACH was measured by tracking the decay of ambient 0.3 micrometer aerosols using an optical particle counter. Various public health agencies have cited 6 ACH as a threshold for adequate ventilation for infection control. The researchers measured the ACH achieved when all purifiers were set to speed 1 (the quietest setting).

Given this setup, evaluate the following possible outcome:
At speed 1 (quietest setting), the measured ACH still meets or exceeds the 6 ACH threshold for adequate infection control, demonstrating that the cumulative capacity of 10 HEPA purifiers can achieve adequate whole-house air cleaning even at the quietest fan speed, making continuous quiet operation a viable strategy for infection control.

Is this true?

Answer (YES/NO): NO